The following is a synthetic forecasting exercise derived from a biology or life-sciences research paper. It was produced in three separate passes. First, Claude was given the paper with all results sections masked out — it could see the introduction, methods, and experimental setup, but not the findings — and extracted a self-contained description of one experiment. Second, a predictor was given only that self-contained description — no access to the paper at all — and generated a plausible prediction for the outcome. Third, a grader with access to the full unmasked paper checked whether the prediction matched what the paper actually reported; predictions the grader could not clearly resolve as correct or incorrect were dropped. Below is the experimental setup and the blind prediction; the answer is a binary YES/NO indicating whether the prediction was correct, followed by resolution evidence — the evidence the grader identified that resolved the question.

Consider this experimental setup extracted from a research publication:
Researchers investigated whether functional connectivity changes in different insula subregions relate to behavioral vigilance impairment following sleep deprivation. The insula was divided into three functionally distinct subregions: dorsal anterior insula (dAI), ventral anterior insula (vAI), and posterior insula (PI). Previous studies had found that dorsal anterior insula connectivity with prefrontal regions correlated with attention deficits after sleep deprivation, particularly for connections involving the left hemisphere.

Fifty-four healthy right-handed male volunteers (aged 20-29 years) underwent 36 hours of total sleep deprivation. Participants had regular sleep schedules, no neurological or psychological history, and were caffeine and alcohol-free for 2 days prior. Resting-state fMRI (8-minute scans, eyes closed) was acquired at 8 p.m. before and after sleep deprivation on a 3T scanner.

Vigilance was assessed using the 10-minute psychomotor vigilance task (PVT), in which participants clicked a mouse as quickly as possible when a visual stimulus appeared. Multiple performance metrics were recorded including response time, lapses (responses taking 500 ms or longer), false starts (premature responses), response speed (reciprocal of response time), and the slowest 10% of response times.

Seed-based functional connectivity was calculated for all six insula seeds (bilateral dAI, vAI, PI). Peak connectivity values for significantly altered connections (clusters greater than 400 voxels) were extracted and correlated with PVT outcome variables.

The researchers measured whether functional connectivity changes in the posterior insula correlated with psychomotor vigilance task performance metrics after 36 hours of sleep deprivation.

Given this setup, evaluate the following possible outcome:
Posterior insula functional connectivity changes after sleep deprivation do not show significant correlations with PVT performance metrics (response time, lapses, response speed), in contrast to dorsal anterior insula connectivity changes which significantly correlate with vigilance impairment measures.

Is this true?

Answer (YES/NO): NO